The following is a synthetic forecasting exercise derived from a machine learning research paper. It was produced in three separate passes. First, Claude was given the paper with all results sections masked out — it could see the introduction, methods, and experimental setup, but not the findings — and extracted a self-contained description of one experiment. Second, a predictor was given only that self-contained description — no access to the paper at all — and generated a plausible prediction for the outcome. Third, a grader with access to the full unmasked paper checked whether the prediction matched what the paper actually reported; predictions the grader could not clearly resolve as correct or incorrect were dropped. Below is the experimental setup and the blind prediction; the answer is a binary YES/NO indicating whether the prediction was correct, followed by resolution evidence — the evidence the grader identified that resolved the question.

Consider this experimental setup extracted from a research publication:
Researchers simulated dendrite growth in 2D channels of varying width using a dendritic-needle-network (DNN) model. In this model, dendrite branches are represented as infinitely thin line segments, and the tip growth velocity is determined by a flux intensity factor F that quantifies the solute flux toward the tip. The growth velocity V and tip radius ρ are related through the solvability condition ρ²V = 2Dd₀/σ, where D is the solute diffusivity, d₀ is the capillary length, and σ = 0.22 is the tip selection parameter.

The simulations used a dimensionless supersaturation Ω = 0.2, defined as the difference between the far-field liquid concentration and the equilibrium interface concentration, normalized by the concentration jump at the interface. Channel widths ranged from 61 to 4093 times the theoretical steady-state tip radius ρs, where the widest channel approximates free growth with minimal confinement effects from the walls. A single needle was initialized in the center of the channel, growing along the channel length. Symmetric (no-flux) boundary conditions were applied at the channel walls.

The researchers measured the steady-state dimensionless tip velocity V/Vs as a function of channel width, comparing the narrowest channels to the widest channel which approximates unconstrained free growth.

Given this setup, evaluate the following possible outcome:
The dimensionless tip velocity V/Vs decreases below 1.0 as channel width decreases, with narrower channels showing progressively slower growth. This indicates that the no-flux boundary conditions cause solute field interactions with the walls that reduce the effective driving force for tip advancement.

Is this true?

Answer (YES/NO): YES